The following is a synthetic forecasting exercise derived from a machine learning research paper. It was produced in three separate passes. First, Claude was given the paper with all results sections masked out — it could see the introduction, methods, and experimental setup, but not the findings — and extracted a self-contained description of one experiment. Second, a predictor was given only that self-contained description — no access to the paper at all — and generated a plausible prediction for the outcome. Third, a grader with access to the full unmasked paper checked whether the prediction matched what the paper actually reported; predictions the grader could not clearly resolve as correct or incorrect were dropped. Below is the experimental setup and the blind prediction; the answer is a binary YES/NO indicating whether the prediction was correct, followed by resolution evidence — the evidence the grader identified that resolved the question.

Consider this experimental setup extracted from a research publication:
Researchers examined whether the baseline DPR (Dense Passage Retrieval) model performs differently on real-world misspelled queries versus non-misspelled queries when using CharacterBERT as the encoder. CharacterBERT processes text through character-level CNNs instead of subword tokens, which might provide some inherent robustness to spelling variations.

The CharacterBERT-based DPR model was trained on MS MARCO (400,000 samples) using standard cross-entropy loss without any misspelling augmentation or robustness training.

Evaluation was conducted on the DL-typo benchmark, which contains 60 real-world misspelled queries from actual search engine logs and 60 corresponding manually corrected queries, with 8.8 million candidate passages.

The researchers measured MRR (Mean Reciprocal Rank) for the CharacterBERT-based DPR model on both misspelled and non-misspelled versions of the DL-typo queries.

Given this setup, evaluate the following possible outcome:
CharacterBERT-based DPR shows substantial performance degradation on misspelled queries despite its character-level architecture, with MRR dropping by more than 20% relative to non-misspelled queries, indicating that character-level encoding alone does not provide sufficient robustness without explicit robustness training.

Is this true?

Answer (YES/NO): YES